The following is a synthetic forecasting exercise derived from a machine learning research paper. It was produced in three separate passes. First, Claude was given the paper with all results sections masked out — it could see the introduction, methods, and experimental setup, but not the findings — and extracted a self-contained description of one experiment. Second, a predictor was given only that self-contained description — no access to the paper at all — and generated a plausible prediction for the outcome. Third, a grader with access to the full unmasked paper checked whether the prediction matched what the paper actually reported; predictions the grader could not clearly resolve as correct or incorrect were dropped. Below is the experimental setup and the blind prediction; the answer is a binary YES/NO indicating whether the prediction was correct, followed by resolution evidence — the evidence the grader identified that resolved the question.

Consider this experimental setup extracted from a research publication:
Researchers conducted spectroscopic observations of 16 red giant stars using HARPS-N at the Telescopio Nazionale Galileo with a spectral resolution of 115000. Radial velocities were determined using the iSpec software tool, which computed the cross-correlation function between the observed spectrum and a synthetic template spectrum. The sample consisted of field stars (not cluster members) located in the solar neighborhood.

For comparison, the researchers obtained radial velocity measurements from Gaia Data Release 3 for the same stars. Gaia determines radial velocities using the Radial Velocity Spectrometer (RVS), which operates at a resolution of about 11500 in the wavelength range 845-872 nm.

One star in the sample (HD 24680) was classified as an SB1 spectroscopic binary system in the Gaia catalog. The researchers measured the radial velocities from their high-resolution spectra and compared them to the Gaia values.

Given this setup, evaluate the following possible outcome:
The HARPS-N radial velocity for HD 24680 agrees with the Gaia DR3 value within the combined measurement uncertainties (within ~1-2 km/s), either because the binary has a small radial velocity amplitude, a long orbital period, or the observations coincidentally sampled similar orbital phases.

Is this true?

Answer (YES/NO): NO